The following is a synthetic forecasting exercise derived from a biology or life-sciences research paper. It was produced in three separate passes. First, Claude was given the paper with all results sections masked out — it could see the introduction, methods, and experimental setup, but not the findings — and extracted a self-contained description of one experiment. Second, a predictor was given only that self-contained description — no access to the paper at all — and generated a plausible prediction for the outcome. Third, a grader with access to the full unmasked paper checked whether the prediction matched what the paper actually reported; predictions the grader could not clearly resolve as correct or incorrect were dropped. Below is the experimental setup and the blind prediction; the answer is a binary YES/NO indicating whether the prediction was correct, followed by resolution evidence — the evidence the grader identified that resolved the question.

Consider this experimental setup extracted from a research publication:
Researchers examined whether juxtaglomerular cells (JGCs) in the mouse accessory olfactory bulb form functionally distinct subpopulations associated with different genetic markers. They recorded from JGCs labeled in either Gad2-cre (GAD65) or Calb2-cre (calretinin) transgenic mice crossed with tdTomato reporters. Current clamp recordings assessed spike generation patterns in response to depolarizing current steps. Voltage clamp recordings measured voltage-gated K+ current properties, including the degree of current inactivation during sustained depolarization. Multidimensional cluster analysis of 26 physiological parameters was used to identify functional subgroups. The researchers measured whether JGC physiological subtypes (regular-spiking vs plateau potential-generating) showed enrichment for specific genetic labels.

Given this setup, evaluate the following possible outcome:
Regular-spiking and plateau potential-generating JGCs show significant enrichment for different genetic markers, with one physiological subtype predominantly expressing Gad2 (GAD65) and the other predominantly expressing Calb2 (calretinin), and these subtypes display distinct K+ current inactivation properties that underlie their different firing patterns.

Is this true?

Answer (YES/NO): YES